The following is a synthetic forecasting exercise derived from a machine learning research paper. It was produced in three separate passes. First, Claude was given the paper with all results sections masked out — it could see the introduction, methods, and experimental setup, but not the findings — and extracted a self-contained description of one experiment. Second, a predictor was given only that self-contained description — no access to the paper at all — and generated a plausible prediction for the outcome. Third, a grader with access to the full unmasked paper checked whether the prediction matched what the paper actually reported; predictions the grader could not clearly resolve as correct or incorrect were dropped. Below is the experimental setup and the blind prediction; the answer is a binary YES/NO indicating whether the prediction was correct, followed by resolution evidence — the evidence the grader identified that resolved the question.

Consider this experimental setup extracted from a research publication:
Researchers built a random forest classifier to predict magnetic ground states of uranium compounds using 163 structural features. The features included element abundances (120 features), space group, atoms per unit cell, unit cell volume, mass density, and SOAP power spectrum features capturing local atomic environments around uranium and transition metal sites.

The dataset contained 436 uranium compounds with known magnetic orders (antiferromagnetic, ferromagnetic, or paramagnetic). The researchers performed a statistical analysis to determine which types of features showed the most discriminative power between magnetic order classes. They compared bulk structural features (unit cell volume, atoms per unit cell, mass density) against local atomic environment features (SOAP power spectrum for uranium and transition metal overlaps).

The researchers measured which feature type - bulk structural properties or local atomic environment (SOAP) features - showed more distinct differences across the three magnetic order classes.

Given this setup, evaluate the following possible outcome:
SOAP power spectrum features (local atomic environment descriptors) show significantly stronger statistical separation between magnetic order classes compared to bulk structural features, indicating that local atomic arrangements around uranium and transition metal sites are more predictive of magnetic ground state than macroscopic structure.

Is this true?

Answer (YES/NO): YES